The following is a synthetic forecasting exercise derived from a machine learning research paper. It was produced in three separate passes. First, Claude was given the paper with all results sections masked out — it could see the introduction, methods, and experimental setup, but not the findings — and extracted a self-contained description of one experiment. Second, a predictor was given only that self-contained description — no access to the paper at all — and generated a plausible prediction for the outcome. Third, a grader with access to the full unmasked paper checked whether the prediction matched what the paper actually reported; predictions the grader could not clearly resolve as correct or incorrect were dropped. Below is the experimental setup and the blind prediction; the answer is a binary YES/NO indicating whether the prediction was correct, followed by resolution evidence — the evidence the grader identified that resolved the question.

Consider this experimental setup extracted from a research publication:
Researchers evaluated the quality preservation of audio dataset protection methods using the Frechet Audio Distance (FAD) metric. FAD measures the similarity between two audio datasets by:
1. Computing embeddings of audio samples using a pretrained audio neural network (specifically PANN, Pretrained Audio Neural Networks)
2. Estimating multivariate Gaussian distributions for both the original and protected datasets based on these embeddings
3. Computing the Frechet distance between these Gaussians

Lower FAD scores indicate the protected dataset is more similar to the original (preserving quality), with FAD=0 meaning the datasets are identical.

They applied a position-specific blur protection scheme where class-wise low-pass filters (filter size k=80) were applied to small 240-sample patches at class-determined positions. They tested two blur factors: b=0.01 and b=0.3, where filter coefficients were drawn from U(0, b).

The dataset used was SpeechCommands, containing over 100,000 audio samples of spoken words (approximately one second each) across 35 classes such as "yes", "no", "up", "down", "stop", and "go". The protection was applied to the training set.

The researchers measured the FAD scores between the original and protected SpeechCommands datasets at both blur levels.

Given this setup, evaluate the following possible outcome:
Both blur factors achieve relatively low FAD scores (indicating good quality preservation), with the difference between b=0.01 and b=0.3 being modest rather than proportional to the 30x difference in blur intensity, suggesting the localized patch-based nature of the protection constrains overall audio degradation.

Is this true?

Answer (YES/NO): YES